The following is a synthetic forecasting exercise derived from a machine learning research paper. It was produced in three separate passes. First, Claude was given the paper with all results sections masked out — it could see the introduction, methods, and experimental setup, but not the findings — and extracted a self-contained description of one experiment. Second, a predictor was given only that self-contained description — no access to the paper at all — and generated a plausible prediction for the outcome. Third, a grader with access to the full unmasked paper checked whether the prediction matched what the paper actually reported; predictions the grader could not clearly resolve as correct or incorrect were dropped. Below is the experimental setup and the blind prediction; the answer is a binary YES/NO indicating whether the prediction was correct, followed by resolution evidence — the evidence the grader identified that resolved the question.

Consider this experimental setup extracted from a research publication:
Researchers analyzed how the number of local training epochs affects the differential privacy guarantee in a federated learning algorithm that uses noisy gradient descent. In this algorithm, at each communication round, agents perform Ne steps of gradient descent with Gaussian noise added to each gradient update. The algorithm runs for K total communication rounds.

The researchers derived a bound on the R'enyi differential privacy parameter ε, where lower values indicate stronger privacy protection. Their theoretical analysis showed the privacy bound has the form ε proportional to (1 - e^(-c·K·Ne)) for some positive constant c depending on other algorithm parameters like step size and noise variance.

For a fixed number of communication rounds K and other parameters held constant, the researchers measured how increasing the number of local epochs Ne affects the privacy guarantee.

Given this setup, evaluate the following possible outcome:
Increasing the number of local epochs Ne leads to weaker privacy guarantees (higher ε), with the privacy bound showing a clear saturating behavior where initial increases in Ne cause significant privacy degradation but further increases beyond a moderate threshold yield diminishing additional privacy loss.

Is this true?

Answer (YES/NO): YES